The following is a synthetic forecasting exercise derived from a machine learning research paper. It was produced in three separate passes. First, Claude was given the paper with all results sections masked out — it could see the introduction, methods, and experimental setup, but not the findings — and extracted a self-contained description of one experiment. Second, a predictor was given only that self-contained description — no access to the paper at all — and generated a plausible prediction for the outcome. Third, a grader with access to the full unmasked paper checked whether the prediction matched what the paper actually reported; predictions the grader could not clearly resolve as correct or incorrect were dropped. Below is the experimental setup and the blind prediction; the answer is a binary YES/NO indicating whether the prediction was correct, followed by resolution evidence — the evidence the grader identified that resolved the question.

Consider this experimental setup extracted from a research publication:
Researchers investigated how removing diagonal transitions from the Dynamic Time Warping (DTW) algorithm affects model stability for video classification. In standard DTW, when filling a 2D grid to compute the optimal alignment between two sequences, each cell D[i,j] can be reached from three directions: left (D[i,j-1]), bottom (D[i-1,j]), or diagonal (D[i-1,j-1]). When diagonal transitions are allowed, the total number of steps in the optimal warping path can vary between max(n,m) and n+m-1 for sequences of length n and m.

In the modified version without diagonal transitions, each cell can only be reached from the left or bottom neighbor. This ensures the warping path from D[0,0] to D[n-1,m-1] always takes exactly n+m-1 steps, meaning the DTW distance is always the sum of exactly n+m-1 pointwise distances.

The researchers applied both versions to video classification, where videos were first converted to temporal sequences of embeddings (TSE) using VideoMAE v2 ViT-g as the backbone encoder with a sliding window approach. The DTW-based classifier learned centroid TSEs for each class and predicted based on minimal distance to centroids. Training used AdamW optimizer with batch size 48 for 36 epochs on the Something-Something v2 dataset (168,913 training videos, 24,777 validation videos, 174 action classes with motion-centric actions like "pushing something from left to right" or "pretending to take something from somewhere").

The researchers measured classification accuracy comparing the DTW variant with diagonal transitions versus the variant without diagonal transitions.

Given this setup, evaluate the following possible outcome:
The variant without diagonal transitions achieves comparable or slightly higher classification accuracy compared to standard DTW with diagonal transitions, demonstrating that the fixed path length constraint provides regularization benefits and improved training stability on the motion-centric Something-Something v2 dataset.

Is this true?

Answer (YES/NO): YES